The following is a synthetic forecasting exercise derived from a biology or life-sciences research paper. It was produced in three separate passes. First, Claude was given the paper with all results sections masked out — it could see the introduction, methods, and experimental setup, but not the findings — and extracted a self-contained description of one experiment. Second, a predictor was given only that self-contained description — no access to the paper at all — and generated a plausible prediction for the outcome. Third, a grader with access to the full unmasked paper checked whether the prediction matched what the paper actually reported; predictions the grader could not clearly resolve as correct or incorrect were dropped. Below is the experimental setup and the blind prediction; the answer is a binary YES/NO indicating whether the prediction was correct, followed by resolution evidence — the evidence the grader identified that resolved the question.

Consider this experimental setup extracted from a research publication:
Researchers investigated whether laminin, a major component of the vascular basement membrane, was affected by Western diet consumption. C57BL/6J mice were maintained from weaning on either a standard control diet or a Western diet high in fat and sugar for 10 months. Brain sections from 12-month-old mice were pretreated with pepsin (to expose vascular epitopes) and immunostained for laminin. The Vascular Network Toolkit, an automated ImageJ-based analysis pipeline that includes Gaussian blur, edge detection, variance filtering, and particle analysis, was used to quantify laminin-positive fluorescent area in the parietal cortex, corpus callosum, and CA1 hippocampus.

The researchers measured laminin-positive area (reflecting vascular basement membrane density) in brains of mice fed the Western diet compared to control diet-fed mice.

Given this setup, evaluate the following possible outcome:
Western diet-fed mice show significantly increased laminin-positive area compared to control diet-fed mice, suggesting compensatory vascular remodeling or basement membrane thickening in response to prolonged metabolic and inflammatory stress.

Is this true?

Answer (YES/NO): NO